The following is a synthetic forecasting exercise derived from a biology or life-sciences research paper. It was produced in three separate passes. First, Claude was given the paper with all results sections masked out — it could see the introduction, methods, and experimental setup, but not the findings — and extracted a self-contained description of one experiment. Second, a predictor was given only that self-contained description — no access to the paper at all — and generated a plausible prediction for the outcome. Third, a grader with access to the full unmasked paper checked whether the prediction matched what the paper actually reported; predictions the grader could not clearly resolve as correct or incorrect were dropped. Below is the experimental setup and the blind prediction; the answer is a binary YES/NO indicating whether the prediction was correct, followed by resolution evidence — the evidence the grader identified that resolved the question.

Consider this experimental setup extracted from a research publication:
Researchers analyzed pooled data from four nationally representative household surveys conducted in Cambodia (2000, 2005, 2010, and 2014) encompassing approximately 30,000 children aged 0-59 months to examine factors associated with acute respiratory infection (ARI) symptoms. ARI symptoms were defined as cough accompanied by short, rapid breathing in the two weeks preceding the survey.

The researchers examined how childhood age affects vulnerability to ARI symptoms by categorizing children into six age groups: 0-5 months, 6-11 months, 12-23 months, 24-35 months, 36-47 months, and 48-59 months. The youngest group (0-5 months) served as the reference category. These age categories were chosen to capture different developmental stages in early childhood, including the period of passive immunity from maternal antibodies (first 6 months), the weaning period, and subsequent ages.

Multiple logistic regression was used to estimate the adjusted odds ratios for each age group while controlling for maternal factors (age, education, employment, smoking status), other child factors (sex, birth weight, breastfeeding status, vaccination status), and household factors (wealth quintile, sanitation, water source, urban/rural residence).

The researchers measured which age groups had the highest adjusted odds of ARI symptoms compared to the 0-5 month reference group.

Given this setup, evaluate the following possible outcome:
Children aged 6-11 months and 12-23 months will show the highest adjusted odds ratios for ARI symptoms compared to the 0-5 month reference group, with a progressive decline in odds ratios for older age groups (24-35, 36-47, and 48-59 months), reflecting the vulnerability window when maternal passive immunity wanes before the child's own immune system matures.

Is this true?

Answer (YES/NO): YES